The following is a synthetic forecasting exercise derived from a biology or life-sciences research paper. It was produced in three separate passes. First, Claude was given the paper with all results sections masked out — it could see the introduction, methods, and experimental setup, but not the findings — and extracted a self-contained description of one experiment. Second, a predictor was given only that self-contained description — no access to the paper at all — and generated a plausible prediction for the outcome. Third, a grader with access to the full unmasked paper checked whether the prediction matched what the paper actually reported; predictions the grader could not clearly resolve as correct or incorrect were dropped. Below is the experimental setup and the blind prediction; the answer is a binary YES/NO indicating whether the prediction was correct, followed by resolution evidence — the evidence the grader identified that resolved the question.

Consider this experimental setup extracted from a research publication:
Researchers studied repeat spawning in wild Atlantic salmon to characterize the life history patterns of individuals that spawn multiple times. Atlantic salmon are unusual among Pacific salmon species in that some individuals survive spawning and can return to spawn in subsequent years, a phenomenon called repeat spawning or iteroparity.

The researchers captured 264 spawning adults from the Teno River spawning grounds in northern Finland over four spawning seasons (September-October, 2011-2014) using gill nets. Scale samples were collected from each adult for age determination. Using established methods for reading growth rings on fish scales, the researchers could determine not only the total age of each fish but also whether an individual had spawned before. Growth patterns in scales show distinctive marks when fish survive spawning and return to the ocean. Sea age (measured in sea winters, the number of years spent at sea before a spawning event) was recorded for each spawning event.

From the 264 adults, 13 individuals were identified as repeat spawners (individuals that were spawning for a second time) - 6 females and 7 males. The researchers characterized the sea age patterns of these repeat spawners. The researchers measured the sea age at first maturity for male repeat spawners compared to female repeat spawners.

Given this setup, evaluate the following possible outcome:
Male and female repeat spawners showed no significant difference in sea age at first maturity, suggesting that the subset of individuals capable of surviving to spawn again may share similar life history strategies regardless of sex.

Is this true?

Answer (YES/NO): NO